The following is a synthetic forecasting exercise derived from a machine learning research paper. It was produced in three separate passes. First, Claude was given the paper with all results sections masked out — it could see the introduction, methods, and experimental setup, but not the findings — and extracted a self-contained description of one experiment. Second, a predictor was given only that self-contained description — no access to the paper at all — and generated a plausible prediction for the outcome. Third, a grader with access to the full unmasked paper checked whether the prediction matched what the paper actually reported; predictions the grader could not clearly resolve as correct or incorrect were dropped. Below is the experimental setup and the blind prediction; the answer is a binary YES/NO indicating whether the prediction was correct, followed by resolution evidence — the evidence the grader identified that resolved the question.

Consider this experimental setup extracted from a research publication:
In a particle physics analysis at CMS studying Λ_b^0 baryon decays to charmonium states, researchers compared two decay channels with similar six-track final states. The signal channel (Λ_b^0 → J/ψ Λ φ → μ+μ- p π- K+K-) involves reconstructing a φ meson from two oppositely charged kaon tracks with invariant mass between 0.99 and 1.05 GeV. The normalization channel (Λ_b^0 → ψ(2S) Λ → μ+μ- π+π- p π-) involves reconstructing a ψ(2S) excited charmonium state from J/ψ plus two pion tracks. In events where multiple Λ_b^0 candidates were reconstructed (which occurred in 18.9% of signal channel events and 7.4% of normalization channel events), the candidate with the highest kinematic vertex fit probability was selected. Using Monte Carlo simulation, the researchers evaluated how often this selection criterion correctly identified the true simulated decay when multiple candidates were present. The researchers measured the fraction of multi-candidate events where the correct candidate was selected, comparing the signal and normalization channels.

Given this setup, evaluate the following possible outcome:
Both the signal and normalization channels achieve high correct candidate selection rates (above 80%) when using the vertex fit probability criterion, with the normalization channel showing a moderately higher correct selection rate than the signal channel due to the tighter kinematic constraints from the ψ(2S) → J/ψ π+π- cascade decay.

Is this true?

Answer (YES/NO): YES